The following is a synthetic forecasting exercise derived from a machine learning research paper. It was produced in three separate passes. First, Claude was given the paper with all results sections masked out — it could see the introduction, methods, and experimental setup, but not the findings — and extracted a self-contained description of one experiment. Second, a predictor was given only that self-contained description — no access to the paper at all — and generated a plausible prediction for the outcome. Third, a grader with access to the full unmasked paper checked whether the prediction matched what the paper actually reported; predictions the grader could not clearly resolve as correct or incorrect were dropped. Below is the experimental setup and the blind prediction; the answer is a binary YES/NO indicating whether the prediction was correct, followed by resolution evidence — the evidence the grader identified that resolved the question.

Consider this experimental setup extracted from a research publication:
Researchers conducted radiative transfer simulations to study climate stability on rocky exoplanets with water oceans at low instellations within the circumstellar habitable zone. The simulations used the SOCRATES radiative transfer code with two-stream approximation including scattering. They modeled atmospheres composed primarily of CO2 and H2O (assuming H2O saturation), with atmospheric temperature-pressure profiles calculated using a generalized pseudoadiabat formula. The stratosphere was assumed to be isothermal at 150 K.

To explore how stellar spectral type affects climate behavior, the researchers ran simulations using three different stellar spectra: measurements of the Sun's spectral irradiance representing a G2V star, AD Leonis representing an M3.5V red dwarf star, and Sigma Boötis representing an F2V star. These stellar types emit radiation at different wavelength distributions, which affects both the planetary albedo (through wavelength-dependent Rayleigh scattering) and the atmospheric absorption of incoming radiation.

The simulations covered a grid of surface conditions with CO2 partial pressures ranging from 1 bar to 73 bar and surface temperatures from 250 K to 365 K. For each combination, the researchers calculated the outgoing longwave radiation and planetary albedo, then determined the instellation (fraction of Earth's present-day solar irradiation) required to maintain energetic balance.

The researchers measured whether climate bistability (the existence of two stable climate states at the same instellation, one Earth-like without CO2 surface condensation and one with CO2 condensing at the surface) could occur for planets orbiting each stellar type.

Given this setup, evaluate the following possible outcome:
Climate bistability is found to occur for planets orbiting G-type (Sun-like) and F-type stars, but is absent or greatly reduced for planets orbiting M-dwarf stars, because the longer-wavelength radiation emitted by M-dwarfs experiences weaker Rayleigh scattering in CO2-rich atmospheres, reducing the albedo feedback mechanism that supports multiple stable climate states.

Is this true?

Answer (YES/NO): YES